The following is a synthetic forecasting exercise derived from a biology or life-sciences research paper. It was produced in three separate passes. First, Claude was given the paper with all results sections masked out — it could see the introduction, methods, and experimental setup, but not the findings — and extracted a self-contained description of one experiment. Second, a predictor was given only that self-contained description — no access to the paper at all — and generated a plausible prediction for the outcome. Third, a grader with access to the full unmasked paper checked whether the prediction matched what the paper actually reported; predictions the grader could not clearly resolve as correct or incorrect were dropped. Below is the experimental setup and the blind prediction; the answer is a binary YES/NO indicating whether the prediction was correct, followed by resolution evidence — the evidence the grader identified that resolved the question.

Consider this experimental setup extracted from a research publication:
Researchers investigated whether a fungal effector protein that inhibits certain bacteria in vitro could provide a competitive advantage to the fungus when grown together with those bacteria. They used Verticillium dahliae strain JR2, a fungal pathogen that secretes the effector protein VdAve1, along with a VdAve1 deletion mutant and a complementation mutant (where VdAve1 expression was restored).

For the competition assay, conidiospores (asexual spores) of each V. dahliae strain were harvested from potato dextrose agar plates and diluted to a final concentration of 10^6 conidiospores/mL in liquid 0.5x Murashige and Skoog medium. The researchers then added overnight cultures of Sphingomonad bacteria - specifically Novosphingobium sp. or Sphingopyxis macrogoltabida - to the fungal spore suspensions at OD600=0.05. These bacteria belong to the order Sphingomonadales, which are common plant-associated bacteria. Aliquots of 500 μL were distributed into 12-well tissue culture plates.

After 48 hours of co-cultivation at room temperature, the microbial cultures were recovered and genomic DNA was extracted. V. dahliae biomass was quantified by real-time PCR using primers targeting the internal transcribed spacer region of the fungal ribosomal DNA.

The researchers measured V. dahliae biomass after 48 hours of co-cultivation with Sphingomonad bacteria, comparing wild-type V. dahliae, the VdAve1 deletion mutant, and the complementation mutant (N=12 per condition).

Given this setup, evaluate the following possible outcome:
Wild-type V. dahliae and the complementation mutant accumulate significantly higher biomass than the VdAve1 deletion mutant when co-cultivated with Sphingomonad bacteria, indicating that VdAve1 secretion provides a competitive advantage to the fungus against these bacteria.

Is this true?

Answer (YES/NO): YES